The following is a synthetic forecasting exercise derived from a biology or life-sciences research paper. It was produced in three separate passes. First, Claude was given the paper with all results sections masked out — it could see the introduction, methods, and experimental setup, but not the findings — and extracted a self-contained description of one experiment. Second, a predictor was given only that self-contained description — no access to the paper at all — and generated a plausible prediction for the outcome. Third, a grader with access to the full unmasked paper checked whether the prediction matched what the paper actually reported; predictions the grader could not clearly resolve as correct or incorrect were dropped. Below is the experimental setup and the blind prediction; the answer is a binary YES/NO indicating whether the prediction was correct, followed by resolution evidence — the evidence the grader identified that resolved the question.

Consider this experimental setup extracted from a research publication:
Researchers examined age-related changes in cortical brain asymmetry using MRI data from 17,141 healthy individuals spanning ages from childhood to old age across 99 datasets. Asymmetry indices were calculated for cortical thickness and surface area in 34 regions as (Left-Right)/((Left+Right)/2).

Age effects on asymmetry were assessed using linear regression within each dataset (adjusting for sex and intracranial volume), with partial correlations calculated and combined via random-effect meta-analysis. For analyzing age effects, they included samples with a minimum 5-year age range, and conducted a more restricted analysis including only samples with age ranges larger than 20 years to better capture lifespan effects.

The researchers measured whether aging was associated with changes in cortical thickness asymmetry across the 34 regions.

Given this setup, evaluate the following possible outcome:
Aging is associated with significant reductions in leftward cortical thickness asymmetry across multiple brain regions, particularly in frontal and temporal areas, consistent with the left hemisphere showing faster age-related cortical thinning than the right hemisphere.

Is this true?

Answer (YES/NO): NO